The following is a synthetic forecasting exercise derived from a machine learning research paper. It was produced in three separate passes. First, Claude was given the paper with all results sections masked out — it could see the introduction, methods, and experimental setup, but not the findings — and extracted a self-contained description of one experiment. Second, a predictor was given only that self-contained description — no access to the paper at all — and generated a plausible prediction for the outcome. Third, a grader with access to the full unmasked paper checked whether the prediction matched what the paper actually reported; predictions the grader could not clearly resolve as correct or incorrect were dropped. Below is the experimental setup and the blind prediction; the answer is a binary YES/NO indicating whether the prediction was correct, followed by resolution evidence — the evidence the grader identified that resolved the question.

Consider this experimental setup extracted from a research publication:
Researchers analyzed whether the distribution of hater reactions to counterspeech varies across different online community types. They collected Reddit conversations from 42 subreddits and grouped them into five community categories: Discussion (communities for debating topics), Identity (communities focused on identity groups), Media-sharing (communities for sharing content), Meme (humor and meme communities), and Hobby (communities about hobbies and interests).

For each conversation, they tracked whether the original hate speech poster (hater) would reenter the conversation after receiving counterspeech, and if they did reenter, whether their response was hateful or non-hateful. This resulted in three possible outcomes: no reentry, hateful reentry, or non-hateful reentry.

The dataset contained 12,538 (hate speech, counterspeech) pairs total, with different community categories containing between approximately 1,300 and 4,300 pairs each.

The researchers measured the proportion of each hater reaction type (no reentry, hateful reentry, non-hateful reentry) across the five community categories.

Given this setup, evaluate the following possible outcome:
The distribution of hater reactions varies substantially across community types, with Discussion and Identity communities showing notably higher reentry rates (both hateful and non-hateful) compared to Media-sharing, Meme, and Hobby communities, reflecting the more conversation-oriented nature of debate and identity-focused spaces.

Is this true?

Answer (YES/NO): NO